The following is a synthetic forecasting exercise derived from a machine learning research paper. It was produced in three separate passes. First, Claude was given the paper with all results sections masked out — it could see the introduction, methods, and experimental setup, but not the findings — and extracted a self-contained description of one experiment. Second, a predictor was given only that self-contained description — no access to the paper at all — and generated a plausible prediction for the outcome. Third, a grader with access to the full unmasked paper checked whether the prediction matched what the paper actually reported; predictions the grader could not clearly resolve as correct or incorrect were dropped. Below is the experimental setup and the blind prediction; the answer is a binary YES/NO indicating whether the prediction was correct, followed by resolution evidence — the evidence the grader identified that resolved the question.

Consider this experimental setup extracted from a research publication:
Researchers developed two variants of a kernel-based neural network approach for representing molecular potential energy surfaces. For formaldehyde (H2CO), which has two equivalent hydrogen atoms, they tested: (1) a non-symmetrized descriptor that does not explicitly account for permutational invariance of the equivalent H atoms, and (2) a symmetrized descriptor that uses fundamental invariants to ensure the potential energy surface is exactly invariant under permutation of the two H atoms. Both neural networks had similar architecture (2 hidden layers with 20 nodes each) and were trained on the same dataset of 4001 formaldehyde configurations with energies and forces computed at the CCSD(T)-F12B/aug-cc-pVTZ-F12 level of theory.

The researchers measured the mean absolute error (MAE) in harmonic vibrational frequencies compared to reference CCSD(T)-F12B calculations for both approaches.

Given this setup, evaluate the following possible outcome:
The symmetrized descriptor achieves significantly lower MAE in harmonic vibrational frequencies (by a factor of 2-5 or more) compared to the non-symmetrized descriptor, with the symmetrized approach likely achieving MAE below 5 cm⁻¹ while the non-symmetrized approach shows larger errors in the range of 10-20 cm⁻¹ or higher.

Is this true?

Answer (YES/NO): NO